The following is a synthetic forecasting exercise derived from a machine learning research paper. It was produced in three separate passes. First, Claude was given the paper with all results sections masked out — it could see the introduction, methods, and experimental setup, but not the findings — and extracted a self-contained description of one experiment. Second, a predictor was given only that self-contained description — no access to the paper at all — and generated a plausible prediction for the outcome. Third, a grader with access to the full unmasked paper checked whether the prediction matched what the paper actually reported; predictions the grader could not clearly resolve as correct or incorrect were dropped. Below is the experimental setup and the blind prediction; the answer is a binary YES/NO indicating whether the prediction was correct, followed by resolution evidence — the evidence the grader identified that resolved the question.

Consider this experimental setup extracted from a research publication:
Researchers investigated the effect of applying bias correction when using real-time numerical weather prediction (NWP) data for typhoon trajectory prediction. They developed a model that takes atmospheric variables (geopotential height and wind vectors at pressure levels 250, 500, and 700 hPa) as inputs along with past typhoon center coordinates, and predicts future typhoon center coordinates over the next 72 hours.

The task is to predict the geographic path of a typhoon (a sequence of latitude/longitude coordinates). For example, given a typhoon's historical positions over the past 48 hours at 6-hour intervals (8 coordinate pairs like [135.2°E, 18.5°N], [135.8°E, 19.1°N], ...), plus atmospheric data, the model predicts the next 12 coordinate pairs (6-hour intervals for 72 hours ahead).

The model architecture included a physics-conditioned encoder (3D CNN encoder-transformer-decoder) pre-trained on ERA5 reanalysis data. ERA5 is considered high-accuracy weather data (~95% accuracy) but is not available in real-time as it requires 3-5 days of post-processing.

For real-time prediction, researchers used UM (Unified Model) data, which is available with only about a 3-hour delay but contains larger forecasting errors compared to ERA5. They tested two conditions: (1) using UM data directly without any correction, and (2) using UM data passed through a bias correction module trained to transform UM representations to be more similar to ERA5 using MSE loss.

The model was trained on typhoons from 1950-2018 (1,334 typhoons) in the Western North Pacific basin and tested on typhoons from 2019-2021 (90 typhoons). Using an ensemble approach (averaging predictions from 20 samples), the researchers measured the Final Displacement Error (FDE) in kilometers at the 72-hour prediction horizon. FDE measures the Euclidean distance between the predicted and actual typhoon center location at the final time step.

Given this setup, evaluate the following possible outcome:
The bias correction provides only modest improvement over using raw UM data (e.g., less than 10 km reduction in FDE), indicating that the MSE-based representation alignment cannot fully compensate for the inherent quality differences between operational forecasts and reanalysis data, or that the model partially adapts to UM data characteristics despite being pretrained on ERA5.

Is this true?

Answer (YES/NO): NO